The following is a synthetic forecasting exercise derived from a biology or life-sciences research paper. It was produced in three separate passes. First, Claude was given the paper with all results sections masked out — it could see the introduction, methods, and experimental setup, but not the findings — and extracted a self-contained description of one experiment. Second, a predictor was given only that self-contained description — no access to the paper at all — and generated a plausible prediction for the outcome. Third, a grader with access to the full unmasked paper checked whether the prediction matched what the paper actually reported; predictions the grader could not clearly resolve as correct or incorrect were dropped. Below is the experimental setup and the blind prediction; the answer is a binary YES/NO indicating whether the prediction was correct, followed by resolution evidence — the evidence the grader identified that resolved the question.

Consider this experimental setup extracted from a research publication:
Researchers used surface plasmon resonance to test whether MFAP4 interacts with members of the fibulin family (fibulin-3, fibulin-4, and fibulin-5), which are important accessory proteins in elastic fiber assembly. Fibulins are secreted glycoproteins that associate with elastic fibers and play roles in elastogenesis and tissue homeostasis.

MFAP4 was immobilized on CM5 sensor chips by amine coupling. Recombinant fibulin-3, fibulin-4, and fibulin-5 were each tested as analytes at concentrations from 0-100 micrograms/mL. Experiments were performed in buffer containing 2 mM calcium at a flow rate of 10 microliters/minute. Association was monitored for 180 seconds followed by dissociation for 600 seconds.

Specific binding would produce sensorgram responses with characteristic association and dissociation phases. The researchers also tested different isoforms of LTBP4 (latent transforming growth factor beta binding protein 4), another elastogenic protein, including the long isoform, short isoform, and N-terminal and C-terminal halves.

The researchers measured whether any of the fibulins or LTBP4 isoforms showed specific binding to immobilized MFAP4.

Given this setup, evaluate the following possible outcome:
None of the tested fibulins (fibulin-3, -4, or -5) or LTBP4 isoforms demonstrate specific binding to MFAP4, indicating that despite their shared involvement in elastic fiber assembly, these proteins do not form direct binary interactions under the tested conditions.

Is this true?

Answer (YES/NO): NO